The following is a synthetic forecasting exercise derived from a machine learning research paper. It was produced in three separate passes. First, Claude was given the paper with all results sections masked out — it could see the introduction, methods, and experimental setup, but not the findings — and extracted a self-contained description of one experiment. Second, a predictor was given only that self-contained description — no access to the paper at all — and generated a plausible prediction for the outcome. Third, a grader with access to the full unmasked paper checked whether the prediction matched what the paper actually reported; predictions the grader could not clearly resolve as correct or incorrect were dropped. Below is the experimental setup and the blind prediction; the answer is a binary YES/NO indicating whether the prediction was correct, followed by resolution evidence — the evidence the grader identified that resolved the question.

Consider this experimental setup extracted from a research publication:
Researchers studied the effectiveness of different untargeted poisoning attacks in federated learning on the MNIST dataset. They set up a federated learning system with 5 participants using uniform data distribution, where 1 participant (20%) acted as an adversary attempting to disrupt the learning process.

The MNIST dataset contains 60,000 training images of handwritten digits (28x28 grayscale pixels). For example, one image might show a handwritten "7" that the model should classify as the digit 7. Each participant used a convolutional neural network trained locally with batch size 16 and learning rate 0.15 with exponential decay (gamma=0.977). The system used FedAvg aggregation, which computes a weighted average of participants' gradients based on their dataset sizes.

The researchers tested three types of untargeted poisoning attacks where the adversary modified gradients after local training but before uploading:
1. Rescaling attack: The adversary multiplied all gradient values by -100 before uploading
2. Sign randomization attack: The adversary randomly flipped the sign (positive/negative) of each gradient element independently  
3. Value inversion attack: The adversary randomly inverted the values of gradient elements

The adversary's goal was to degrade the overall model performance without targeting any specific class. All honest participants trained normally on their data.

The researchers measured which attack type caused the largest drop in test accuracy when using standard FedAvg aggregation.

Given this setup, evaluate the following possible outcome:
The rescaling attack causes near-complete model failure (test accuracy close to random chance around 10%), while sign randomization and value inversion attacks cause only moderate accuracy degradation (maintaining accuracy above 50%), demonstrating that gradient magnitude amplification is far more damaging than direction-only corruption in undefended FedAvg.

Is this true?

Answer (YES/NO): NO